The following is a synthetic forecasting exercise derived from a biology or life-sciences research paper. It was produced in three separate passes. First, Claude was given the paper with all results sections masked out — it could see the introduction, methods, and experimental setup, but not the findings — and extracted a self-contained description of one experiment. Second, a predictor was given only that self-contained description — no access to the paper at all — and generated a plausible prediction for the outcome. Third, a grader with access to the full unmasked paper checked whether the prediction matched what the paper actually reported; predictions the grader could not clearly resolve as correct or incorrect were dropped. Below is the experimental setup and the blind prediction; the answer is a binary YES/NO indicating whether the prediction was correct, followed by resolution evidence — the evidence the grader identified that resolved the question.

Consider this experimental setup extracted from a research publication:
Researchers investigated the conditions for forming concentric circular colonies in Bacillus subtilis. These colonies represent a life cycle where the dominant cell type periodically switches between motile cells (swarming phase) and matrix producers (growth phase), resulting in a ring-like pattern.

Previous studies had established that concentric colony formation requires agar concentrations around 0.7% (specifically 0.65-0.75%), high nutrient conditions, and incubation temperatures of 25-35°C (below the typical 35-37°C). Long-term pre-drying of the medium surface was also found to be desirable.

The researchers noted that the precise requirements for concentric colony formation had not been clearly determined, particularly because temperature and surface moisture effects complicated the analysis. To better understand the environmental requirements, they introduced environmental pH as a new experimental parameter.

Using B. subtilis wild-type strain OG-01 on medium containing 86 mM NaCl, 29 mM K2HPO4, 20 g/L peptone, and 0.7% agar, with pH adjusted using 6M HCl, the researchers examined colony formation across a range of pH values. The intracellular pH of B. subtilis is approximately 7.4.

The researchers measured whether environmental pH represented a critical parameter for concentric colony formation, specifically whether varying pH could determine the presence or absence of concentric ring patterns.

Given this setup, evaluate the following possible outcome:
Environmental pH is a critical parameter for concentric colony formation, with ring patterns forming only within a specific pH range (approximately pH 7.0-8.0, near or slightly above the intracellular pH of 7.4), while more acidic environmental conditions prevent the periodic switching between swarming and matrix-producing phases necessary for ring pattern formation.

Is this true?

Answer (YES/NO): NO